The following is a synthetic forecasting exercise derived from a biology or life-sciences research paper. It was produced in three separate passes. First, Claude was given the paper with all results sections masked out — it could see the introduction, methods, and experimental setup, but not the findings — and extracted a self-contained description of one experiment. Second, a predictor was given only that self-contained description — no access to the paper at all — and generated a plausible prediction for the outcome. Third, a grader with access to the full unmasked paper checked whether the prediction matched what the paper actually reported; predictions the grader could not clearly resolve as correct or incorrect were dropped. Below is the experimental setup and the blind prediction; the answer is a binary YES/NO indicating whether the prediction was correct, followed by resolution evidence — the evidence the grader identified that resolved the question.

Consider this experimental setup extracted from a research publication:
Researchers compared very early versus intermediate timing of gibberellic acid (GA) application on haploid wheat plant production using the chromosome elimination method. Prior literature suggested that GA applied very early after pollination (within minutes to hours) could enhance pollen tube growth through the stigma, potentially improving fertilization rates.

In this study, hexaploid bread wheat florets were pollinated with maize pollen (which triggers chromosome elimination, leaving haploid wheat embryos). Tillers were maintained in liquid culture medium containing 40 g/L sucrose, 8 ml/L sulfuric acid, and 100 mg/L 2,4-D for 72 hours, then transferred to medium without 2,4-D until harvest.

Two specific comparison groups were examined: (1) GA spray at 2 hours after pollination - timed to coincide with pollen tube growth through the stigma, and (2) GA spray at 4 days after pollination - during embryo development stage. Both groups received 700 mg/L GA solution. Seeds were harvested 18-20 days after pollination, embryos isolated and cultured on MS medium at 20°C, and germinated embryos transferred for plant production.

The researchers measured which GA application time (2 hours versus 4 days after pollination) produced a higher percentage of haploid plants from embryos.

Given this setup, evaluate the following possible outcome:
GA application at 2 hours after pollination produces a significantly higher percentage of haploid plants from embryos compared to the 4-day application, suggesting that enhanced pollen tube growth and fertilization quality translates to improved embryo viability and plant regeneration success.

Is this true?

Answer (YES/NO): NO